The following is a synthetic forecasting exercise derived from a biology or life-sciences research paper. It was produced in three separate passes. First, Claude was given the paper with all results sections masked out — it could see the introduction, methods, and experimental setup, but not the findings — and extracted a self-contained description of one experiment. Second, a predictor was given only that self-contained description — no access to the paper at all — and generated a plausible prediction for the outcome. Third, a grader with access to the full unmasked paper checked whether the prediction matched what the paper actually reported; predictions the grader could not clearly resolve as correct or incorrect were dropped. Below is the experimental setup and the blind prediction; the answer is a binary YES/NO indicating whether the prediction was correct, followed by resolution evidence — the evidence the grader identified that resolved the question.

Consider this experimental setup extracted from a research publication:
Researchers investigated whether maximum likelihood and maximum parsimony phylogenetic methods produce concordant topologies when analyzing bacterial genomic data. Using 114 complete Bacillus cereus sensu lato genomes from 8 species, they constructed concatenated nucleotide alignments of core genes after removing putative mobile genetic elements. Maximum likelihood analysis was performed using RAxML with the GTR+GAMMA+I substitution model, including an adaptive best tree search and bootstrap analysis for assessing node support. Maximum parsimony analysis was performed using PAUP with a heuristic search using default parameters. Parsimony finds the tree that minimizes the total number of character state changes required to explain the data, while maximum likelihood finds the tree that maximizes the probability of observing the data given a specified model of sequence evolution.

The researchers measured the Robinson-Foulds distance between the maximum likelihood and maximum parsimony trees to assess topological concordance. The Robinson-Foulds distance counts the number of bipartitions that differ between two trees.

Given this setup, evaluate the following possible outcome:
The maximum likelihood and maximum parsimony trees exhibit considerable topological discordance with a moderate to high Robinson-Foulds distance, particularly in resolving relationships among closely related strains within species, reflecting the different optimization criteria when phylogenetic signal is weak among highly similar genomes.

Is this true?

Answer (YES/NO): NO